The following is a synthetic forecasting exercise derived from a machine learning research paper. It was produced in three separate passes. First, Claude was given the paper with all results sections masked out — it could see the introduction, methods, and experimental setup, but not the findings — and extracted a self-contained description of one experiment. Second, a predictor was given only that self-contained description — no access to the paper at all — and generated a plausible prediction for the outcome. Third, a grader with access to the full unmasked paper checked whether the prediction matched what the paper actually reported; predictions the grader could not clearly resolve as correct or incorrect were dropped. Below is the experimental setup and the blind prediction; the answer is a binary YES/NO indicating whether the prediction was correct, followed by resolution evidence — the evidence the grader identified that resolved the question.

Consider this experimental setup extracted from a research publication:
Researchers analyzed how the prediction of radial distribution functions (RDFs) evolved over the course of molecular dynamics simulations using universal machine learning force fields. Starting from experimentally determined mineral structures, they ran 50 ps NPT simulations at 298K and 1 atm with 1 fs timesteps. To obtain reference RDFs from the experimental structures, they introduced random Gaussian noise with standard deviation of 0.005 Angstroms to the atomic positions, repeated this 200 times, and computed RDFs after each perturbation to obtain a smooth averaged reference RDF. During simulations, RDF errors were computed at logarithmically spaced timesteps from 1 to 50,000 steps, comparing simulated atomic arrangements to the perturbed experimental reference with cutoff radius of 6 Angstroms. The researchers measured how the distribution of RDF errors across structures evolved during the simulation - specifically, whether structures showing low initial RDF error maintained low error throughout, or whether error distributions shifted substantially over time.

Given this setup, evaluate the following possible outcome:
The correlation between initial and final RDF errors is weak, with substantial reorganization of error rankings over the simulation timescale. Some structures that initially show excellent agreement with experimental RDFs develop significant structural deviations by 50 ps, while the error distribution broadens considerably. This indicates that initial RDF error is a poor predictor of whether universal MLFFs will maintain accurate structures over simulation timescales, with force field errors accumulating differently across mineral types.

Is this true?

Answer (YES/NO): NO